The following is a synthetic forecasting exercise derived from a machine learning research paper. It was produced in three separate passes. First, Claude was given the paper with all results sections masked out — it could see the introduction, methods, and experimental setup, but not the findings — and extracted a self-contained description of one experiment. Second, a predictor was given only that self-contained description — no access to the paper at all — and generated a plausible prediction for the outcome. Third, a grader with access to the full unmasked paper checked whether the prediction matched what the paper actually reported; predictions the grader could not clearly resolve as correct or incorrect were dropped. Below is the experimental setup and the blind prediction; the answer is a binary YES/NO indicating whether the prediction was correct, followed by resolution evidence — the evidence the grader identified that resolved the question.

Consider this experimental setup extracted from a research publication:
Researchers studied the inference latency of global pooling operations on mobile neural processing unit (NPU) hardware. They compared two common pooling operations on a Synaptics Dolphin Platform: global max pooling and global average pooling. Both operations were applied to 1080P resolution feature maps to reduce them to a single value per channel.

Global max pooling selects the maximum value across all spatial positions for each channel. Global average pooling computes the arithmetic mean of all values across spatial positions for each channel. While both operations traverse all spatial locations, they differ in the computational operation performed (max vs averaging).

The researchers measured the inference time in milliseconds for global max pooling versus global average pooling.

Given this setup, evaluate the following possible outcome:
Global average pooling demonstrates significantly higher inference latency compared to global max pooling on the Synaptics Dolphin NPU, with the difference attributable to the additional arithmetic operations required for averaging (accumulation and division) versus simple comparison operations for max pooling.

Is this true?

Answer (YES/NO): NO